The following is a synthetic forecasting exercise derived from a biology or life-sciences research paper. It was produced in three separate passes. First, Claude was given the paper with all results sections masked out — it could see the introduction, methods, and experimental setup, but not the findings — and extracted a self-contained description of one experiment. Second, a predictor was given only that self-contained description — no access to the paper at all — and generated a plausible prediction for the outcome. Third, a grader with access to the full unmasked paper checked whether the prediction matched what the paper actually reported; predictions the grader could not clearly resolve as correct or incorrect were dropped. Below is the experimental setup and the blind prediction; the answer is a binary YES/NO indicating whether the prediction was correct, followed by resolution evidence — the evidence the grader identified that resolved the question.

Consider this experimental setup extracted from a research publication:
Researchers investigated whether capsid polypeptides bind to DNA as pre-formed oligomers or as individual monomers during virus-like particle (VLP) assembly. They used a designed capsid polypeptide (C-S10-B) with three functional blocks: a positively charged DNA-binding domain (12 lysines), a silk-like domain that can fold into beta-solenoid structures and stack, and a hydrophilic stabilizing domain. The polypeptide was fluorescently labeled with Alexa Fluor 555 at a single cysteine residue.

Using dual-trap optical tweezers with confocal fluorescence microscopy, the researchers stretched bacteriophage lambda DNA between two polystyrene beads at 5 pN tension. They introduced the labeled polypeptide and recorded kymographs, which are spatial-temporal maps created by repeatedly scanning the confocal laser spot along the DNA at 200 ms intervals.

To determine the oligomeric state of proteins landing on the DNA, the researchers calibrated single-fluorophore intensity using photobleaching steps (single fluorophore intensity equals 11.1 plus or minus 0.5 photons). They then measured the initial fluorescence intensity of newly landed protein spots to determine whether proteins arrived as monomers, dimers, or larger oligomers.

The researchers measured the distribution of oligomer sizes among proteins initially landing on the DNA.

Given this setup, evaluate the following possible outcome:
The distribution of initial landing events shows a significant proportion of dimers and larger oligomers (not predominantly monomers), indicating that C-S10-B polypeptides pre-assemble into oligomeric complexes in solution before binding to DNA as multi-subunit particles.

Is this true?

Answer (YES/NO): YES